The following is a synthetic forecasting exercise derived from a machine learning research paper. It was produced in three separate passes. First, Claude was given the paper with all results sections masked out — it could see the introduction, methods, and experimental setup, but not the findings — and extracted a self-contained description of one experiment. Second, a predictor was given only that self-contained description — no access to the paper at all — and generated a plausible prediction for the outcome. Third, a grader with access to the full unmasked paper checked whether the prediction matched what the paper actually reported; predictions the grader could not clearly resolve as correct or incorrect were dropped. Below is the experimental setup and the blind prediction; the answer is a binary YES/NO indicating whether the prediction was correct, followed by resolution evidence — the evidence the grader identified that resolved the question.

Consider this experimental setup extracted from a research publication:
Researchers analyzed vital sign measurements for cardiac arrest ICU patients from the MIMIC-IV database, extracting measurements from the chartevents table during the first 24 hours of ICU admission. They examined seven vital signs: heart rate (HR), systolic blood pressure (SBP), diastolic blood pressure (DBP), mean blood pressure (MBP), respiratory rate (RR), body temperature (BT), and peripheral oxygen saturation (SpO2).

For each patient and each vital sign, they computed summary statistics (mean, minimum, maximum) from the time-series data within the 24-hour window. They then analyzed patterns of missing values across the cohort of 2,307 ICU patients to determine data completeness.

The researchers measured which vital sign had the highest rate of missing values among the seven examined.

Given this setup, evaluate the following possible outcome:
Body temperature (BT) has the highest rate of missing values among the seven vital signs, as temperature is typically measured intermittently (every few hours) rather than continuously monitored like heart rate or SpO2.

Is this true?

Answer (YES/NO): YES